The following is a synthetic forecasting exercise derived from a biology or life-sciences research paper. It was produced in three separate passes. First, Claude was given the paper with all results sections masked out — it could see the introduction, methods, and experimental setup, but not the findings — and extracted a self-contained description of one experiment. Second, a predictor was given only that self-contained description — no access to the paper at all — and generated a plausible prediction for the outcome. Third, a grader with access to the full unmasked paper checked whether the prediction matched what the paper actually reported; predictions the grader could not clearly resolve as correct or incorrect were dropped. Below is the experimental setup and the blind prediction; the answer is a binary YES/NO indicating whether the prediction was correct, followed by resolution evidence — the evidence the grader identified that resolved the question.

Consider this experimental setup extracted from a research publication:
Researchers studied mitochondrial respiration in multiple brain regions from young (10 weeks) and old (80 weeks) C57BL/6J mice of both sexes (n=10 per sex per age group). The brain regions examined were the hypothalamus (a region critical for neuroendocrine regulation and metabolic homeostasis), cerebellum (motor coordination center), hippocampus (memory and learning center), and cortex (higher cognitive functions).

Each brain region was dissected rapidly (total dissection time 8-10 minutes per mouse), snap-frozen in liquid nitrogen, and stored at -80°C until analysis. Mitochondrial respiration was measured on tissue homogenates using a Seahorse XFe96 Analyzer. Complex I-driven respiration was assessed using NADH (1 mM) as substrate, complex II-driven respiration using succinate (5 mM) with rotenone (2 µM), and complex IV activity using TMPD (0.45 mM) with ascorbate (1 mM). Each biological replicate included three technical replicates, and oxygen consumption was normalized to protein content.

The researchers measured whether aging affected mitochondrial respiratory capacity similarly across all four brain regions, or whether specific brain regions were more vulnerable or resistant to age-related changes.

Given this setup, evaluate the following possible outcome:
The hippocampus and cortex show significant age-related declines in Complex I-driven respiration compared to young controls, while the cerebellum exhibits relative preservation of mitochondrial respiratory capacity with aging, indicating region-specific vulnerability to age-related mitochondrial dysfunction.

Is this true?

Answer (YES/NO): NO